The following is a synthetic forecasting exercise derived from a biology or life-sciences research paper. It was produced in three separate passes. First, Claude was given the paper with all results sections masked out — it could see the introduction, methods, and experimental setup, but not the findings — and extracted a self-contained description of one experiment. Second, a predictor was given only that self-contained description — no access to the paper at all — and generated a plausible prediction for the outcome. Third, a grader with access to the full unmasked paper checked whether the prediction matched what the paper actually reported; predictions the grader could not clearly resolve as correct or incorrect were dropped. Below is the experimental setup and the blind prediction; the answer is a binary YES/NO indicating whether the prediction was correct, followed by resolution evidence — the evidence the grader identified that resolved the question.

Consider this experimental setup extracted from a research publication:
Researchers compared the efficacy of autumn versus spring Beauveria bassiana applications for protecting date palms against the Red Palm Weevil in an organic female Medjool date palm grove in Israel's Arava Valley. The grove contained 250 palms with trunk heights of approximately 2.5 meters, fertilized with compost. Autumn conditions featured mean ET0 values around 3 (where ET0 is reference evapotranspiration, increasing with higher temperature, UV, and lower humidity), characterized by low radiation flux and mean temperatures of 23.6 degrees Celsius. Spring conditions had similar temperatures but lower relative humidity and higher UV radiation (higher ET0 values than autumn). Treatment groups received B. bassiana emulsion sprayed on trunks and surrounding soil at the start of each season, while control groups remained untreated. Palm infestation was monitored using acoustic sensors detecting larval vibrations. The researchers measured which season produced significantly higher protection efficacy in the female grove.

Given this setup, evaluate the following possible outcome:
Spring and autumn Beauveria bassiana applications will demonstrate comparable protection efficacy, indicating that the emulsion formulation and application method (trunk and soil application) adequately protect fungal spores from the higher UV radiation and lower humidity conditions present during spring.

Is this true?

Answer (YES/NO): NO